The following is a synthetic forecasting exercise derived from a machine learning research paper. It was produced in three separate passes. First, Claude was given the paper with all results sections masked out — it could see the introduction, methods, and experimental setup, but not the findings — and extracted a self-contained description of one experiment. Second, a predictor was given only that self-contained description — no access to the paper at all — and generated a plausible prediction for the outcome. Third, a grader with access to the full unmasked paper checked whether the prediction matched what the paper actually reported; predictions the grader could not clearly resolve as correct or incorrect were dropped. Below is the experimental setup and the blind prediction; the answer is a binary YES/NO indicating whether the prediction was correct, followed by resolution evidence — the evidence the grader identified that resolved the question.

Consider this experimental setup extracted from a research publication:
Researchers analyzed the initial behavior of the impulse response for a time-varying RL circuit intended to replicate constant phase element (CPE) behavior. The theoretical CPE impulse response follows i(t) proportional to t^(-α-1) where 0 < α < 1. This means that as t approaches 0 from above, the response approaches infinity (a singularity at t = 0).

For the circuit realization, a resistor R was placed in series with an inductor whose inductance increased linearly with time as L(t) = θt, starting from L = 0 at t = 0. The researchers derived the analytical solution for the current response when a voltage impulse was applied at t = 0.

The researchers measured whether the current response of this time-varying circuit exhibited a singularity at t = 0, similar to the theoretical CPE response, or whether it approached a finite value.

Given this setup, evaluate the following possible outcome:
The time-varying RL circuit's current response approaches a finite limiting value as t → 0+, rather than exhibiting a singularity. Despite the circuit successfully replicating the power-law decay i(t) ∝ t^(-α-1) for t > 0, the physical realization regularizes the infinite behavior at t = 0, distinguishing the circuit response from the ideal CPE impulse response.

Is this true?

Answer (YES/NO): NO